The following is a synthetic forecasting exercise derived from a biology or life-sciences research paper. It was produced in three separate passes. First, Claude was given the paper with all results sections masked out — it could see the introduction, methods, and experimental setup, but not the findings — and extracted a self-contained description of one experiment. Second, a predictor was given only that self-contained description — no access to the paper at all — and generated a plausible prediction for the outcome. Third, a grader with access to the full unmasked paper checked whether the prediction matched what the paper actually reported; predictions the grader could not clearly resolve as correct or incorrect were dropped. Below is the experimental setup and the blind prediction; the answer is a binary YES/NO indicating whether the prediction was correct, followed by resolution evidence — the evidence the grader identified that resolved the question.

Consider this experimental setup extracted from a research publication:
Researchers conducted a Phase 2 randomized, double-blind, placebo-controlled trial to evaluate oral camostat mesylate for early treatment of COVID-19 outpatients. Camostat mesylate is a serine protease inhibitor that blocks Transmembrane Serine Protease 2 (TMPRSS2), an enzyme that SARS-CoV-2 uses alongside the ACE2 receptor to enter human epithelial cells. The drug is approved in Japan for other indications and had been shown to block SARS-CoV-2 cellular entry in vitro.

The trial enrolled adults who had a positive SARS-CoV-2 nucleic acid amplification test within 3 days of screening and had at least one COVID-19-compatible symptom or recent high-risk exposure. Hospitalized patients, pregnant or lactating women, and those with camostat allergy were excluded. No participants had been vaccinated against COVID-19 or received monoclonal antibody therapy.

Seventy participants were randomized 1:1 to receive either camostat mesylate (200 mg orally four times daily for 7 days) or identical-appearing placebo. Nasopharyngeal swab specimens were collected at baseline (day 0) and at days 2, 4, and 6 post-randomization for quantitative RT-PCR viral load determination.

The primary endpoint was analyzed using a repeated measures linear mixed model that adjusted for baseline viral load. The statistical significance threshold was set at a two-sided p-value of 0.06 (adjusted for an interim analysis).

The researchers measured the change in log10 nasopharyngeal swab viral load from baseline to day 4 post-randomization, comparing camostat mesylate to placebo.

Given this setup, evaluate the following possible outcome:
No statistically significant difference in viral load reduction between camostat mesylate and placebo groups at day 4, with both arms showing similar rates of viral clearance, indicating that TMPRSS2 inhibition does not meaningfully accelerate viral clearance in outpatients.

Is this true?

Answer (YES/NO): YES